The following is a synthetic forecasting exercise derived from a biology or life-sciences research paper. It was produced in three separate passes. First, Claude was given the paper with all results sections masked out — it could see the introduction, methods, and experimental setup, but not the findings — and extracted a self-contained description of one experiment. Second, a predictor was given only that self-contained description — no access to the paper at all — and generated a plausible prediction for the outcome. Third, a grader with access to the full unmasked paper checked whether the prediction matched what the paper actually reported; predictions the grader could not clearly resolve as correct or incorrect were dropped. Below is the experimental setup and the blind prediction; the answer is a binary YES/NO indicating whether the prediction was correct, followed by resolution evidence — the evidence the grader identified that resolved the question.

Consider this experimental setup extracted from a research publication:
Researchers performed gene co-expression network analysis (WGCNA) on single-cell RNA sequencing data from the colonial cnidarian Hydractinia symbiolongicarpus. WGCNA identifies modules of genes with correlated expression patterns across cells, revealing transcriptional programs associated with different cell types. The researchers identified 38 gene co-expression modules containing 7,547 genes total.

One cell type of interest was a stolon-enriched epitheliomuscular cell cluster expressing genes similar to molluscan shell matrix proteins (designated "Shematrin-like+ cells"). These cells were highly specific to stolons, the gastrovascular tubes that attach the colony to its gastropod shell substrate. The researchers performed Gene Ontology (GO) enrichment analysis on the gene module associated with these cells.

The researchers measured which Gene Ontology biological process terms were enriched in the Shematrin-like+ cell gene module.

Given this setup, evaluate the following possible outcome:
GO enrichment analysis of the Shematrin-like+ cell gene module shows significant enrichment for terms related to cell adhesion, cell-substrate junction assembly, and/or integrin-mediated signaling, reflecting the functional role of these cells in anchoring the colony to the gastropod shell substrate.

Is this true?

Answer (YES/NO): NO